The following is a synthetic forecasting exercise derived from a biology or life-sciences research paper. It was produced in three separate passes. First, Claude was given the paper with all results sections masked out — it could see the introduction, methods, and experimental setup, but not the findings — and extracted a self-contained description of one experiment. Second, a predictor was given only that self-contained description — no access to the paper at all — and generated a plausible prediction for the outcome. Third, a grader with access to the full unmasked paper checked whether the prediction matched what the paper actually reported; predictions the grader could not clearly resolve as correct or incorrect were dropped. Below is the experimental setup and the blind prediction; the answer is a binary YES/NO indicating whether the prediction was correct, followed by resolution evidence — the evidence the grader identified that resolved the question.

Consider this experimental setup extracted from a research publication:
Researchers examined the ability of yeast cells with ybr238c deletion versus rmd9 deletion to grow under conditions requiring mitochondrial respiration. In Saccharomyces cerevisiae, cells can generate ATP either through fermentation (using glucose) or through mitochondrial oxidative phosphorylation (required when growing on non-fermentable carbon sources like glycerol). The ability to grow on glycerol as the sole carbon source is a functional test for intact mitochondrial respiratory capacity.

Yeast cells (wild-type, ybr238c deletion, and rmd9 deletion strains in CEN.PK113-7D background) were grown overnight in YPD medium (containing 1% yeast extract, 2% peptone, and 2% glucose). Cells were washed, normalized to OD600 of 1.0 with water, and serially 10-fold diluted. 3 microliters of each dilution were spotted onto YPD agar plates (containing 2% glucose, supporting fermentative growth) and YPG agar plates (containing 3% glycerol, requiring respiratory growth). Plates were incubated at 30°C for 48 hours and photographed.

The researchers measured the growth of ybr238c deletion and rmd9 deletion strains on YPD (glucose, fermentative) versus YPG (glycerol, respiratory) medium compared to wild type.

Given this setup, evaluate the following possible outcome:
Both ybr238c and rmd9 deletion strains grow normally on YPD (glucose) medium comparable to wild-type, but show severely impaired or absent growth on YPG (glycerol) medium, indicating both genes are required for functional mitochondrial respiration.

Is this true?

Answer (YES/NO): NO